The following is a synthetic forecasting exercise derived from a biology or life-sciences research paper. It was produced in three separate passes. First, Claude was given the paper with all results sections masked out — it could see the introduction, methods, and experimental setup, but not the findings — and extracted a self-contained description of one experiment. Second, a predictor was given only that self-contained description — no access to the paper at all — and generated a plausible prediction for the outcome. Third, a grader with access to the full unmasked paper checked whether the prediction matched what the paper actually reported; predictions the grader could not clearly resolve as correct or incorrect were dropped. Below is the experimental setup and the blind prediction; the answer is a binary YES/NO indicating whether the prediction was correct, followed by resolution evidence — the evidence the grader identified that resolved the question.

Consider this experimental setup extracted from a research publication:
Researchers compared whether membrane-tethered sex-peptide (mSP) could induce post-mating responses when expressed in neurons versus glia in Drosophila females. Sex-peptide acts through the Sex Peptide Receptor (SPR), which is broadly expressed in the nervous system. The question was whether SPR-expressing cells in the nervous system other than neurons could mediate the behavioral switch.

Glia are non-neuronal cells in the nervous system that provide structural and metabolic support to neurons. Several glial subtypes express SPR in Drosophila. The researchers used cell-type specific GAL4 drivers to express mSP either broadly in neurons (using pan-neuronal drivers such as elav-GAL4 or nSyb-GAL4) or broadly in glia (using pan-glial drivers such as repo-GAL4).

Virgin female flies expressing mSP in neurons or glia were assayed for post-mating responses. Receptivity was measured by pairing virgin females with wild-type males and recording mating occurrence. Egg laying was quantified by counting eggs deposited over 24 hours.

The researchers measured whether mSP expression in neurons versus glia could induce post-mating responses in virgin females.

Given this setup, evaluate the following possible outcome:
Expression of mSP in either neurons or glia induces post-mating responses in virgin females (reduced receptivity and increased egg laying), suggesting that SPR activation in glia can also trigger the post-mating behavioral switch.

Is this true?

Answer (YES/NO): NO